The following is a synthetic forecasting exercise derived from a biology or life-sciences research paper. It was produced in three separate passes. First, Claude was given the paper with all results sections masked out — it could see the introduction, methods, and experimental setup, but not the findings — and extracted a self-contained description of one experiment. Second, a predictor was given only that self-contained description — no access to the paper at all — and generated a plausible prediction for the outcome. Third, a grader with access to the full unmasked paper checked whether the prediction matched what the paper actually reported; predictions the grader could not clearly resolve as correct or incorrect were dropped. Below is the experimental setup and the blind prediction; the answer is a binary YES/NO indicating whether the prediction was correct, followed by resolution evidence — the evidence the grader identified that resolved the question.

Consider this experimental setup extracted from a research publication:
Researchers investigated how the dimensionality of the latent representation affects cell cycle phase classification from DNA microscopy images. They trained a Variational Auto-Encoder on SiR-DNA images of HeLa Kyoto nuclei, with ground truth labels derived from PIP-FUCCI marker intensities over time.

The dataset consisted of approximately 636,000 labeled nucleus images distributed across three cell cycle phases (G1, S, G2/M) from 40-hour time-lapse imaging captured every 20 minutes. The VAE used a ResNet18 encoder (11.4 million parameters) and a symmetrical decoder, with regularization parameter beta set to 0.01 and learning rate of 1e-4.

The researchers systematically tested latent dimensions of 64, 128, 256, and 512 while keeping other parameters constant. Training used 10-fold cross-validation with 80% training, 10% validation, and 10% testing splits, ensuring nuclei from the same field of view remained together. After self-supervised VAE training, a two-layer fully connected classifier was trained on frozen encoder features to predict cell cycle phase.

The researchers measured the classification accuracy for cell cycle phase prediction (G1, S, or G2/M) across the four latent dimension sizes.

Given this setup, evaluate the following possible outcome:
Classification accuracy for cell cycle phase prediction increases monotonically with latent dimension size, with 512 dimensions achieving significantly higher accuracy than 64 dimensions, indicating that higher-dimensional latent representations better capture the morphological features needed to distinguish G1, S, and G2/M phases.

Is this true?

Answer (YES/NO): NO